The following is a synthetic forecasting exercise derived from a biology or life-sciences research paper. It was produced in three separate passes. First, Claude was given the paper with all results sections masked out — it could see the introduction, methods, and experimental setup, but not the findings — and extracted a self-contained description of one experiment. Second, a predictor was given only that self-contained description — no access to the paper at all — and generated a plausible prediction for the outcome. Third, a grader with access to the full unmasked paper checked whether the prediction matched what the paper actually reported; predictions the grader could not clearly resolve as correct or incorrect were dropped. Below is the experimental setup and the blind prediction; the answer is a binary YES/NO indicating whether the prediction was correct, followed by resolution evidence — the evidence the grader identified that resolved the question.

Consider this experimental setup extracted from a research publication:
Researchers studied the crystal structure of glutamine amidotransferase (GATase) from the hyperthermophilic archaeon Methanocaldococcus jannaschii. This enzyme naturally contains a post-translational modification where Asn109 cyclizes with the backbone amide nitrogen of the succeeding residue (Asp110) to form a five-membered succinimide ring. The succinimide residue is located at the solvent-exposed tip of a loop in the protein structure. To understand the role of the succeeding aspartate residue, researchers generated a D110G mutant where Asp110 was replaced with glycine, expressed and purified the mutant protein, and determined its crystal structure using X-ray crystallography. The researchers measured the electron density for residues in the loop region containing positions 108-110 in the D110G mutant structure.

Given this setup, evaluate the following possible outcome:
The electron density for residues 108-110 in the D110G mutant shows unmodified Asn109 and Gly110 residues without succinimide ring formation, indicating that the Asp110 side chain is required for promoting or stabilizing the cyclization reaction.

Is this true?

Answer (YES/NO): NO